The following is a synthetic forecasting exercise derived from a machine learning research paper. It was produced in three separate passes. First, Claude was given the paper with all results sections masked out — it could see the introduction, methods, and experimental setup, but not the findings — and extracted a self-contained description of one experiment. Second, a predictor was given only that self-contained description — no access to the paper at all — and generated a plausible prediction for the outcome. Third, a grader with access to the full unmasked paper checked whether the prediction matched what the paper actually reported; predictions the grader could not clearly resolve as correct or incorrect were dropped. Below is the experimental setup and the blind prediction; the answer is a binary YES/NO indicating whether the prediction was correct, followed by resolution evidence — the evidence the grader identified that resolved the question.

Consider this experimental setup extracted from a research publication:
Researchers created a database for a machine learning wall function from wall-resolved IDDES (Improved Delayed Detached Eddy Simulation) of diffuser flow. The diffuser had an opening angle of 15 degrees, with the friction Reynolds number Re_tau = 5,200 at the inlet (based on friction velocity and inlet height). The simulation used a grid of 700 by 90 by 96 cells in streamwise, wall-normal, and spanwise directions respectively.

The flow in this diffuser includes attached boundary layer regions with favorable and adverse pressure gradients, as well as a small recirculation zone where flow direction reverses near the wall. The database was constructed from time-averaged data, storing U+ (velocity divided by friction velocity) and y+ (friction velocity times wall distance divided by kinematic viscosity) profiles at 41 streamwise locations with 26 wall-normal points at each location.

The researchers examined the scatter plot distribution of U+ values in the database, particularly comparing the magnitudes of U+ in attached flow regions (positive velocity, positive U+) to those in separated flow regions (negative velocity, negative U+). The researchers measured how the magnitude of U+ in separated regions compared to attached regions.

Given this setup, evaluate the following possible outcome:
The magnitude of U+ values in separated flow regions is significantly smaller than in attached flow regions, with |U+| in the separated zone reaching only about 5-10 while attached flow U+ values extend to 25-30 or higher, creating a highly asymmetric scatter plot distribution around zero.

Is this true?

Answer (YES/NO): NO